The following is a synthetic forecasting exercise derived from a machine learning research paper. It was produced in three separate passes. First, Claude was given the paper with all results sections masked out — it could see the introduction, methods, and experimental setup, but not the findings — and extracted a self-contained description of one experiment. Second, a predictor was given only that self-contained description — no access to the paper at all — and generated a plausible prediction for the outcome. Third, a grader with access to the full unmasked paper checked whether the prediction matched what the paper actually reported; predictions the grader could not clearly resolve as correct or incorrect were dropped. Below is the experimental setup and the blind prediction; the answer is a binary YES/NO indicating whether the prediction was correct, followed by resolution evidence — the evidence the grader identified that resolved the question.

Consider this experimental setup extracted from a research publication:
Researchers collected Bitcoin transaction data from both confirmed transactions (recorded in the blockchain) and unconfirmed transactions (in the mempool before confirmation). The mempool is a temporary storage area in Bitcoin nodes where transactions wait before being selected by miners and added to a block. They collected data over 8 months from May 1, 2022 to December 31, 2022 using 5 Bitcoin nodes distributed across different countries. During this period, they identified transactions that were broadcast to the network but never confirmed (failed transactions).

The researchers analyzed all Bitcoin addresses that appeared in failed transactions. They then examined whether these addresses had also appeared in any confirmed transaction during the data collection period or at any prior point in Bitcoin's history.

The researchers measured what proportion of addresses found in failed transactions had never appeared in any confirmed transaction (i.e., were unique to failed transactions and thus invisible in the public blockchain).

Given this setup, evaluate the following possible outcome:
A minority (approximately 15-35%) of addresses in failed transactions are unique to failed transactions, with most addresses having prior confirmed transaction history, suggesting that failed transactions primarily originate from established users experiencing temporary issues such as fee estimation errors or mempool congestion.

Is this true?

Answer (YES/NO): NO